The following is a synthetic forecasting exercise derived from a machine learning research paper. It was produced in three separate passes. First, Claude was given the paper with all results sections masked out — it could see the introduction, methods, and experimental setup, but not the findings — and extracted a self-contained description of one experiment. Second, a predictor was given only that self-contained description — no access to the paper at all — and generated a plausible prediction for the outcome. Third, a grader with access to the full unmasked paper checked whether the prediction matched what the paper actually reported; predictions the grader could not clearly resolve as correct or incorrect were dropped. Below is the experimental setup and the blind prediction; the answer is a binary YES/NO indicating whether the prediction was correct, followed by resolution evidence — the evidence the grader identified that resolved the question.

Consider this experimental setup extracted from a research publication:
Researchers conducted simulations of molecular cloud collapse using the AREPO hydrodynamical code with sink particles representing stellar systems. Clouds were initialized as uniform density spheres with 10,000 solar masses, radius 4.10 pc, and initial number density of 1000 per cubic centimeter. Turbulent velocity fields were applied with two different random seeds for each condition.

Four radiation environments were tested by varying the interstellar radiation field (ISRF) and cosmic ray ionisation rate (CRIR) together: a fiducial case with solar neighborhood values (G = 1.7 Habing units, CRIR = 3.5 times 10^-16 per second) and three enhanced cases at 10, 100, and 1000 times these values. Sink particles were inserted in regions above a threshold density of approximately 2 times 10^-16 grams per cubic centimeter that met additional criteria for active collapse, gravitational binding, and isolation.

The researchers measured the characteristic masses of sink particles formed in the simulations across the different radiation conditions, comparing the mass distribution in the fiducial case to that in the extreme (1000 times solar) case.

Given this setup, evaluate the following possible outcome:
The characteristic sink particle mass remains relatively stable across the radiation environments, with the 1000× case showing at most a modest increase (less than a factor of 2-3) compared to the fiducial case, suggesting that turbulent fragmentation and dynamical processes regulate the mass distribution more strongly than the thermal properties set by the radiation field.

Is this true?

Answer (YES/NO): NO